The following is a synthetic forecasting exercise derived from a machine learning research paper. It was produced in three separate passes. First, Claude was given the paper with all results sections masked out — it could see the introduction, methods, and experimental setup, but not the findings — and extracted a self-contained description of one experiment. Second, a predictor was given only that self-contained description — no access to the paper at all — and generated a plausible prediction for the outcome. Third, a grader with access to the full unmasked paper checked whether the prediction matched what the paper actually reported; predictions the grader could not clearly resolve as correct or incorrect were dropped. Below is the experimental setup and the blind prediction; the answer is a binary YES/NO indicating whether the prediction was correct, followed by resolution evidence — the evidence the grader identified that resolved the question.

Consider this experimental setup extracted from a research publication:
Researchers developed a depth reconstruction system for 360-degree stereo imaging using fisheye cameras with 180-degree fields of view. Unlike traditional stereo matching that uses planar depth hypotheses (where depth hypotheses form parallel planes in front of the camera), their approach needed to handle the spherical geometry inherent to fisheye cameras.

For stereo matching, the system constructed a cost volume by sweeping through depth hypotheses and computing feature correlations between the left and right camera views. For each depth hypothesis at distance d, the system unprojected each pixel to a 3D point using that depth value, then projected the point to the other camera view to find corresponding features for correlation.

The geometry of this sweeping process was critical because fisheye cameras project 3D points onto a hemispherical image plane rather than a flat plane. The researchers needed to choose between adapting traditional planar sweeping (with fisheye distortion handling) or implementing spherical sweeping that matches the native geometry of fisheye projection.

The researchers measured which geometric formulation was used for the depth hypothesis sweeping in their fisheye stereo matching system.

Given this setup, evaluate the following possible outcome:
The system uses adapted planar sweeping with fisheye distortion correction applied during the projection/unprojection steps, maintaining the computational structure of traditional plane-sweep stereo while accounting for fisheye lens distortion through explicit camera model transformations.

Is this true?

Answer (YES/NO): NO